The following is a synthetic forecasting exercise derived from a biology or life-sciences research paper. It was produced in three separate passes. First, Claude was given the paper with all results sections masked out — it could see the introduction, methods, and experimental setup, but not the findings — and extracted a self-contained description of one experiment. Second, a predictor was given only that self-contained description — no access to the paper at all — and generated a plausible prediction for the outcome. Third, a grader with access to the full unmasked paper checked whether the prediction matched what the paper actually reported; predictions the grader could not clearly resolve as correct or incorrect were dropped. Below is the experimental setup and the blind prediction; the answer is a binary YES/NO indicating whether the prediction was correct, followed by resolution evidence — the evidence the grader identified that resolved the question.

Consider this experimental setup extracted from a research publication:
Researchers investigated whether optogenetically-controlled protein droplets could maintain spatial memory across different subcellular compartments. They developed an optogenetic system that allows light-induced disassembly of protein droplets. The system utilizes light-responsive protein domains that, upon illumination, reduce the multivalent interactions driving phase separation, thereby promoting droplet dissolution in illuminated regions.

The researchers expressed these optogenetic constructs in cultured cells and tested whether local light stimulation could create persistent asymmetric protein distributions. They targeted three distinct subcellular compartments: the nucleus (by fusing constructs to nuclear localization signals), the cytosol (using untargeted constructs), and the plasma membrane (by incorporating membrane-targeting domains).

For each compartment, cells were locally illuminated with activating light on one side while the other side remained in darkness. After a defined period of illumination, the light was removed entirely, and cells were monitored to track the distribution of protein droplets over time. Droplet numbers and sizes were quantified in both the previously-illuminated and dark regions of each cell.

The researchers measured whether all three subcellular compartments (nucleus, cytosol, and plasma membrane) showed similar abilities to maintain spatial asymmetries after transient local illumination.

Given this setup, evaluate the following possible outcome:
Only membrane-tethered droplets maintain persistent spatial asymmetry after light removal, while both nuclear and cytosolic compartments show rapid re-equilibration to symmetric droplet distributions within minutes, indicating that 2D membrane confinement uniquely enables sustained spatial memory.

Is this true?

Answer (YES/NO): NO